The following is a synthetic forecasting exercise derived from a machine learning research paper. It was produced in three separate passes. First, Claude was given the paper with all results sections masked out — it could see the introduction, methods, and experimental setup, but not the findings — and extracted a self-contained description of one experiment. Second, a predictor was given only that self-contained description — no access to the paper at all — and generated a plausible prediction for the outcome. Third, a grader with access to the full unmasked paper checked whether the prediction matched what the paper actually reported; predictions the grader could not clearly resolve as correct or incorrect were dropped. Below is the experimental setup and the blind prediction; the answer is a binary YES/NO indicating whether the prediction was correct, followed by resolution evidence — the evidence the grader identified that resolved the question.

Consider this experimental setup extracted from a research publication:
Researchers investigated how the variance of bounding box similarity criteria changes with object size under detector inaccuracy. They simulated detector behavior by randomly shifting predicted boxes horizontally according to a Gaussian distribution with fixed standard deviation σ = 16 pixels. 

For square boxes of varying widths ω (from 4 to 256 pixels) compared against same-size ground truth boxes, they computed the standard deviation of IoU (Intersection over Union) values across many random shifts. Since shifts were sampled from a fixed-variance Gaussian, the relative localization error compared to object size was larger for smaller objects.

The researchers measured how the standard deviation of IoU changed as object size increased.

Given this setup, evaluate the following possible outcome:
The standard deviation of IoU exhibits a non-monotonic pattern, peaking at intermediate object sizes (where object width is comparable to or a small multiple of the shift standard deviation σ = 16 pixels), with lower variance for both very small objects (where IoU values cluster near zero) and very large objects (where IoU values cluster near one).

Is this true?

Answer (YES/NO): NO